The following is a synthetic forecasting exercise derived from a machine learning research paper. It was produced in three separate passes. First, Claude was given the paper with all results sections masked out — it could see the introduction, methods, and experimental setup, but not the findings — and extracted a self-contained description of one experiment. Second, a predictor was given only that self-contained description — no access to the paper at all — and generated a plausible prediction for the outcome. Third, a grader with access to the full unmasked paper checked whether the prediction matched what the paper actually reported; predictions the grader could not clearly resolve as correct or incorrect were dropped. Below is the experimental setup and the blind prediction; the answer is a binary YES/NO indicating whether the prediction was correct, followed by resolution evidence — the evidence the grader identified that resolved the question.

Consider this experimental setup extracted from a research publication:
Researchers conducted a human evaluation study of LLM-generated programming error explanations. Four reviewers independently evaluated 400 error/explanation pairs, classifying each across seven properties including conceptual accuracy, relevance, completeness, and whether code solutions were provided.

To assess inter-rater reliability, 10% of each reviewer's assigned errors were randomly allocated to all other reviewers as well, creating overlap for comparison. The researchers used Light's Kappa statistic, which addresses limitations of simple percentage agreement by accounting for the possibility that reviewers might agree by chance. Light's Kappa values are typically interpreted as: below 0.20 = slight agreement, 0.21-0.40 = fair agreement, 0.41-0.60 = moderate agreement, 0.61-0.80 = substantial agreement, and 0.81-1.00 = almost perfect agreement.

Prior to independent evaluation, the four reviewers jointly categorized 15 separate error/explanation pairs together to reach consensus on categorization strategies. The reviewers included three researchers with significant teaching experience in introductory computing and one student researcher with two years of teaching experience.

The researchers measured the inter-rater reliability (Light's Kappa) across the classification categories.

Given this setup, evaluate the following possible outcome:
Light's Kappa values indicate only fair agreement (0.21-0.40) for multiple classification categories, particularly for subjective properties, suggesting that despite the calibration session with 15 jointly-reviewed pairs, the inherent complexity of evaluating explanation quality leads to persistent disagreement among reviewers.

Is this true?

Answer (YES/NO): NO